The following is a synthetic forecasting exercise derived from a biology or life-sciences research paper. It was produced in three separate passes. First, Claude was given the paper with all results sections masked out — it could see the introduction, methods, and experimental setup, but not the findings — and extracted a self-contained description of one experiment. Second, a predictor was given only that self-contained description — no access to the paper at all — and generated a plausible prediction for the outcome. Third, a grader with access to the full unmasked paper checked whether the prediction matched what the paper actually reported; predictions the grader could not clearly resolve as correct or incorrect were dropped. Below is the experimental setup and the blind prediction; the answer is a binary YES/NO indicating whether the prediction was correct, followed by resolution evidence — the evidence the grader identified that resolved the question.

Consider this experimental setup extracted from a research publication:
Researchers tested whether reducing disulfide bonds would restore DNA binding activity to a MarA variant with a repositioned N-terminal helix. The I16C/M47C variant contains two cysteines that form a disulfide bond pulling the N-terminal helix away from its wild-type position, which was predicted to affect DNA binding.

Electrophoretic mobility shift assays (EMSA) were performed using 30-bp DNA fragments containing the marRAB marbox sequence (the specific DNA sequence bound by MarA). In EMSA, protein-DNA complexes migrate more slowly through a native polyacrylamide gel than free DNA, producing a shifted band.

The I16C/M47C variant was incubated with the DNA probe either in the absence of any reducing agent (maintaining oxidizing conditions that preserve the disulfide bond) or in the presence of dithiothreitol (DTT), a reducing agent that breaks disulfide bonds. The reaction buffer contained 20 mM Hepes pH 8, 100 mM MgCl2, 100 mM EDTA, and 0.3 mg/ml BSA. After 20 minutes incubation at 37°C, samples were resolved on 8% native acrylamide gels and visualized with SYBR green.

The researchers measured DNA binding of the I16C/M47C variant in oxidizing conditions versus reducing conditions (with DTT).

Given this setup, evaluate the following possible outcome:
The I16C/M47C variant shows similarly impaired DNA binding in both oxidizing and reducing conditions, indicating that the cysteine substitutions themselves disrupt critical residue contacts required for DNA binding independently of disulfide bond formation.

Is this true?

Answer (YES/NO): NO